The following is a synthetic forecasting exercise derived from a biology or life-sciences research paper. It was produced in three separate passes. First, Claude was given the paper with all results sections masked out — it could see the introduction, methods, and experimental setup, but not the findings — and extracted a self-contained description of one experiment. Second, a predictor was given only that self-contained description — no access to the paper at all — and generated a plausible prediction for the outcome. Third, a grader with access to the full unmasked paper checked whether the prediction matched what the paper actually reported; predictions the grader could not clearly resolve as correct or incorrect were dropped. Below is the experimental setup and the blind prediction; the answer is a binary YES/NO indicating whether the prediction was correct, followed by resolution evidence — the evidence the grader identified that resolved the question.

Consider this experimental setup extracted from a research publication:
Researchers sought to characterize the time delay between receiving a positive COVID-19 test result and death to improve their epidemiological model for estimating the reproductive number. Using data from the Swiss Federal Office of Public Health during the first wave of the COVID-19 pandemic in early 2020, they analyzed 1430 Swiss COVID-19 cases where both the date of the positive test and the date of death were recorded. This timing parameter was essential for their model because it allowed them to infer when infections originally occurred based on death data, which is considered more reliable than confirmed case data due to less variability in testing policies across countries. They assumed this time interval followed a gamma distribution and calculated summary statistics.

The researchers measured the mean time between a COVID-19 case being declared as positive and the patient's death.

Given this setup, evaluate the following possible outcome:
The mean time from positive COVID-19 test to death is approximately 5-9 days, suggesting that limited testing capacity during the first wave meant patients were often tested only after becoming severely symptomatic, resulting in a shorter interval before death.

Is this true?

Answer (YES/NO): NO